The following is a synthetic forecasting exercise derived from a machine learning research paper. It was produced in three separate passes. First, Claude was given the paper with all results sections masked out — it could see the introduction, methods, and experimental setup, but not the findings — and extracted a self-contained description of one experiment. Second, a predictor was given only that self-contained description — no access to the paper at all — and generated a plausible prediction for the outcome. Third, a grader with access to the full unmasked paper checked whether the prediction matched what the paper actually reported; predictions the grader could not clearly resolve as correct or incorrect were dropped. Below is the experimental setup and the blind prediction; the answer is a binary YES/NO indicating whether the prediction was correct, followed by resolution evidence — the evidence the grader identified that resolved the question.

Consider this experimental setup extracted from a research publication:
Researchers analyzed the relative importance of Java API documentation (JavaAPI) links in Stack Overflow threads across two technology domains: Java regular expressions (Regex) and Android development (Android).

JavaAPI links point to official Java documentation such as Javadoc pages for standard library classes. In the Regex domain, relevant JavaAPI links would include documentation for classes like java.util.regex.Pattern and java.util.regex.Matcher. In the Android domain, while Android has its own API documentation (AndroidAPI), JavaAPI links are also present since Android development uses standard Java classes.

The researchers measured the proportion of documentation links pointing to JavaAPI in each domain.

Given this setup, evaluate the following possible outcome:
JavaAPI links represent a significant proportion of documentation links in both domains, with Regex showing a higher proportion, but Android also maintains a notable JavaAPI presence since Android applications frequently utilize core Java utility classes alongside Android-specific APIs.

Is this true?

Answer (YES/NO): NO